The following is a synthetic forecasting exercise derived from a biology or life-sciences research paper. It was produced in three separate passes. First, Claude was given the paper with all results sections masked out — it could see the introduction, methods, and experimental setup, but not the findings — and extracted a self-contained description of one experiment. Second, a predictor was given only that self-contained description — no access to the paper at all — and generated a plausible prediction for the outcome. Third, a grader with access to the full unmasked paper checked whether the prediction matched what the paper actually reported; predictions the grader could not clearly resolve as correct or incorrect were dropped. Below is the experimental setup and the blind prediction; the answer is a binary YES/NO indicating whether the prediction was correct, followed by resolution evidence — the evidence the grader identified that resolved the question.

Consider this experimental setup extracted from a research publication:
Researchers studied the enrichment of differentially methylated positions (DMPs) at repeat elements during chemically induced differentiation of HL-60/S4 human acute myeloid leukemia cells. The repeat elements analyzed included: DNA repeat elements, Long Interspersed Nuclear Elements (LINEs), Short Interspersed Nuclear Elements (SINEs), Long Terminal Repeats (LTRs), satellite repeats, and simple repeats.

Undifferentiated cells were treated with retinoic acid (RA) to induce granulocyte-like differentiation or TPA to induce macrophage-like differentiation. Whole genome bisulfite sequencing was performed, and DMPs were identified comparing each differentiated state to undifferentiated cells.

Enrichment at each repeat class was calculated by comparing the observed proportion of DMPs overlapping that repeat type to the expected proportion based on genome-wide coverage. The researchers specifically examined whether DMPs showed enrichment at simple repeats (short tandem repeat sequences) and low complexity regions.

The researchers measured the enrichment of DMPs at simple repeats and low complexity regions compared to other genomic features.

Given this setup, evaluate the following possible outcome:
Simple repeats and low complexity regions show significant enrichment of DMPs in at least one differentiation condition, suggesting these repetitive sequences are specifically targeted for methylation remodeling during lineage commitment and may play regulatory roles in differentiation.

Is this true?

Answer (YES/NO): NO